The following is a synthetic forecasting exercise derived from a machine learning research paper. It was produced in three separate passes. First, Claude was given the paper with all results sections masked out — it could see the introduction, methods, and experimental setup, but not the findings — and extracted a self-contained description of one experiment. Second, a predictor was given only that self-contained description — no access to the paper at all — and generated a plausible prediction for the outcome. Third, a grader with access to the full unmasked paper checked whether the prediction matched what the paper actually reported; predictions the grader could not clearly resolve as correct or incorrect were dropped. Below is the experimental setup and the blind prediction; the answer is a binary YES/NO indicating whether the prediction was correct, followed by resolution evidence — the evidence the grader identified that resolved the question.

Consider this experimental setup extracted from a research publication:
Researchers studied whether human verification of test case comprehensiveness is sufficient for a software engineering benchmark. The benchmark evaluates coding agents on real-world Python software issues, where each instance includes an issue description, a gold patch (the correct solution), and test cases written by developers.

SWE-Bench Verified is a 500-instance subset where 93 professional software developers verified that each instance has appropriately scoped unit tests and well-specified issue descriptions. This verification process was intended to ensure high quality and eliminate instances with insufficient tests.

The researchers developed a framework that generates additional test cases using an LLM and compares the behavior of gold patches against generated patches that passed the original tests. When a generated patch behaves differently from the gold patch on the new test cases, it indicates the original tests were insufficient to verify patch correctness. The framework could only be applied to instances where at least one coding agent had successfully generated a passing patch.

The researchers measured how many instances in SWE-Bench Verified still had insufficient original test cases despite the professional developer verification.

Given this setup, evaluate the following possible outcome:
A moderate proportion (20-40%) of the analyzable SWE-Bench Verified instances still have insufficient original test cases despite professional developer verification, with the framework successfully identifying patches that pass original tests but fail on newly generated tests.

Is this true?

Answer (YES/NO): NO